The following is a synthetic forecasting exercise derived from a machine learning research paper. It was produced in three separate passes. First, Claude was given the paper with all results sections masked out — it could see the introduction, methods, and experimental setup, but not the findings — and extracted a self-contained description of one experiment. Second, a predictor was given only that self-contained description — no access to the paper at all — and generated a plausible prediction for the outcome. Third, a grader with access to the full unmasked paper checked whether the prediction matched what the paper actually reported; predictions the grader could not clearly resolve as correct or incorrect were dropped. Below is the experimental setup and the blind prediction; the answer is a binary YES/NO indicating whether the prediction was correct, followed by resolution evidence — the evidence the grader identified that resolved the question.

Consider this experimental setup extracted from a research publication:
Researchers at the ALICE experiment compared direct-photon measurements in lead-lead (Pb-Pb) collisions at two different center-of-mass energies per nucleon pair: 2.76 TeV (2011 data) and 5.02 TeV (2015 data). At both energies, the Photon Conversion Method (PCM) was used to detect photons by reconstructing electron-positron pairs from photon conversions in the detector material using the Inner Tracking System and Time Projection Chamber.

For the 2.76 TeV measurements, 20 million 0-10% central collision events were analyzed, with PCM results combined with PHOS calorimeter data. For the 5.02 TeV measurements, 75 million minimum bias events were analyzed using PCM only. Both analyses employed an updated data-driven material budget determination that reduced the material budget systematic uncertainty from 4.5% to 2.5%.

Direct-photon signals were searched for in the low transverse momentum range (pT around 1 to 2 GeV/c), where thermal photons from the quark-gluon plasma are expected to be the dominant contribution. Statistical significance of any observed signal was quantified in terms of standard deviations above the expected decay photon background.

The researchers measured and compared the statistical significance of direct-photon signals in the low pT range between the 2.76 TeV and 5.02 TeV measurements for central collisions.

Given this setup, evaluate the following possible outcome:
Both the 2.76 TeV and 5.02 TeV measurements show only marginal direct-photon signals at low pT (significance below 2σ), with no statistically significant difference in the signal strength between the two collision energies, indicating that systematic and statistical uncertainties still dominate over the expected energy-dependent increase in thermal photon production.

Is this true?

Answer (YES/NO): NO